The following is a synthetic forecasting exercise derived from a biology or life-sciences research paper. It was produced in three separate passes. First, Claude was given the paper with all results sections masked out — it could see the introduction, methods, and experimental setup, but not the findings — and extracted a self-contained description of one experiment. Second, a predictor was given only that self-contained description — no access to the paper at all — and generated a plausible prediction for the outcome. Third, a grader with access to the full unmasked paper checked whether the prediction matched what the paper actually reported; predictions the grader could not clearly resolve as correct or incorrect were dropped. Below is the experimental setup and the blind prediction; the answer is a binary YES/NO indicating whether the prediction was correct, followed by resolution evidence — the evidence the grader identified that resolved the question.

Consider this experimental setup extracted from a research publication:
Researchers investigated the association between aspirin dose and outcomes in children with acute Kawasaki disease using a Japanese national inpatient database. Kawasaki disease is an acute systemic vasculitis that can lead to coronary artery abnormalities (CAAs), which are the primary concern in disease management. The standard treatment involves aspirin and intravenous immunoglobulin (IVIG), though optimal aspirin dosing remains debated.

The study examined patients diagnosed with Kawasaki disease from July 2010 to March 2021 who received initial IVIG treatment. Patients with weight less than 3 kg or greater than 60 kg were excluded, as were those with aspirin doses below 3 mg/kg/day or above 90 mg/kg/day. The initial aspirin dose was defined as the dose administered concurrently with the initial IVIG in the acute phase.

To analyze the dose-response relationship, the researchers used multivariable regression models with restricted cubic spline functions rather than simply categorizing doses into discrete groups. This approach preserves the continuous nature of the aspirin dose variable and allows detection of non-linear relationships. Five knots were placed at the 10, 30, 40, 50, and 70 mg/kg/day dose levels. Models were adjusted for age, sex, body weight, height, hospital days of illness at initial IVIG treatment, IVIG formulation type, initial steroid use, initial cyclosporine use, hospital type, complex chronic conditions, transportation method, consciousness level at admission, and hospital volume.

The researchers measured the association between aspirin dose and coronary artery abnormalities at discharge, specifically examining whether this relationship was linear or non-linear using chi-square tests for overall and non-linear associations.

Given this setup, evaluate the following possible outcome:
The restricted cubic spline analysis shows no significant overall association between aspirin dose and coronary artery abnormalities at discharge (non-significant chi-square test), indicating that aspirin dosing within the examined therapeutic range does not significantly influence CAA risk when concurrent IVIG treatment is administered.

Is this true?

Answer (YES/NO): NO